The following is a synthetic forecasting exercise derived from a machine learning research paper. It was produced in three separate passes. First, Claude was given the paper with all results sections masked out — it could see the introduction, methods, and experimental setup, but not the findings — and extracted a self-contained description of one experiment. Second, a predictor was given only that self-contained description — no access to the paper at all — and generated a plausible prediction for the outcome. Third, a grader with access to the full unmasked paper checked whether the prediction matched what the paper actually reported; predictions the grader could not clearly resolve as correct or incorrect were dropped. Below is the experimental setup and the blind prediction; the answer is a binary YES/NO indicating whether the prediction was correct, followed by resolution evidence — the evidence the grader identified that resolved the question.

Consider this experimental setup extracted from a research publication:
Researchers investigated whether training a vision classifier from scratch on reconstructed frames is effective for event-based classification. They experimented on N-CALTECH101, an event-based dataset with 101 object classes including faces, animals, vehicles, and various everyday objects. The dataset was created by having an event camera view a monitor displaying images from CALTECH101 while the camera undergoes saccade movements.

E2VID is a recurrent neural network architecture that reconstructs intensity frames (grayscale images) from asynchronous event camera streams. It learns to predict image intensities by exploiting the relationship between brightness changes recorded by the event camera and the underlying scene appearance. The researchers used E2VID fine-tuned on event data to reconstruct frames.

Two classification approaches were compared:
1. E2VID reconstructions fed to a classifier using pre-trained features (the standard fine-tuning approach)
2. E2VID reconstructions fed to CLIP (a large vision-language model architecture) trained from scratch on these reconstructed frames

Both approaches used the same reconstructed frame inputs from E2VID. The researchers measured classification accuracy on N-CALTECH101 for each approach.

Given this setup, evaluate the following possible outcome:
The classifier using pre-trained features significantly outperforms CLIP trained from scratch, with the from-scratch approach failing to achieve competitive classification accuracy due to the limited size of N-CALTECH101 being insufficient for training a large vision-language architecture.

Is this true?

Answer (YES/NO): YES